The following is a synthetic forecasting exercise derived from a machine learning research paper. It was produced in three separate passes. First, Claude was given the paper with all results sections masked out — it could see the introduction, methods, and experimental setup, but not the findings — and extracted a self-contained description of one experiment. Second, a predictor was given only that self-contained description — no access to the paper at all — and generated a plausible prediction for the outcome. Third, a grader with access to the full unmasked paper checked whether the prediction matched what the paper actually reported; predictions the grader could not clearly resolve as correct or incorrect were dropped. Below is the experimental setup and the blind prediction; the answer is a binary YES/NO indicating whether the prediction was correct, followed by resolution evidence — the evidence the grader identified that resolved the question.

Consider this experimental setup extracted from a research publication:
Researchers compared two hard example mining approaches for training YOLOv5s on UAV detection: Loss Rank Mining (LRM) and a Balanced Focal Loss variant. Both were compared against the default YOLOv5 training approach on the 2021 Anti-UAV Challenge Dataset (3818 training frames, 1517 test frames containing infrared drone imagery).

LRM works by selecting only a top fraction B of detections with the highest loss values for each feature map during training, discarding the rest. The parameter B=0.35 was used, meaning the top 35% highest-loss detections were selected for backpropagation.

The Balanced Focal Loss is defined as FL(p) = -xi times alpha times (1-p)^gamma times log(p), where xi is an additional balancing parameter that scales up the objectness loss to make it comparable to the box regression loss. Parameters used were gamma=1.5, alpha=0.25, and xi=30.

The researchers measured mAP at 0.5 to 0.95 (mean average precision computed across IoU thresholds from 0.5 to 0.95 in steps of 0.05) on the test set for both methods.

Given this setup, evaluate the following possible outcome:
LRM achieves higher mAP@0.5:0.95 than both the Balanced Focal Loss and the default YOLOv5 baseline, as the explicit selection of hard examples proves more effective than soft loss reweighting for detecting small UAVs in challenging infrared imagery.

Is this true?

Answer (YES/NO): YES